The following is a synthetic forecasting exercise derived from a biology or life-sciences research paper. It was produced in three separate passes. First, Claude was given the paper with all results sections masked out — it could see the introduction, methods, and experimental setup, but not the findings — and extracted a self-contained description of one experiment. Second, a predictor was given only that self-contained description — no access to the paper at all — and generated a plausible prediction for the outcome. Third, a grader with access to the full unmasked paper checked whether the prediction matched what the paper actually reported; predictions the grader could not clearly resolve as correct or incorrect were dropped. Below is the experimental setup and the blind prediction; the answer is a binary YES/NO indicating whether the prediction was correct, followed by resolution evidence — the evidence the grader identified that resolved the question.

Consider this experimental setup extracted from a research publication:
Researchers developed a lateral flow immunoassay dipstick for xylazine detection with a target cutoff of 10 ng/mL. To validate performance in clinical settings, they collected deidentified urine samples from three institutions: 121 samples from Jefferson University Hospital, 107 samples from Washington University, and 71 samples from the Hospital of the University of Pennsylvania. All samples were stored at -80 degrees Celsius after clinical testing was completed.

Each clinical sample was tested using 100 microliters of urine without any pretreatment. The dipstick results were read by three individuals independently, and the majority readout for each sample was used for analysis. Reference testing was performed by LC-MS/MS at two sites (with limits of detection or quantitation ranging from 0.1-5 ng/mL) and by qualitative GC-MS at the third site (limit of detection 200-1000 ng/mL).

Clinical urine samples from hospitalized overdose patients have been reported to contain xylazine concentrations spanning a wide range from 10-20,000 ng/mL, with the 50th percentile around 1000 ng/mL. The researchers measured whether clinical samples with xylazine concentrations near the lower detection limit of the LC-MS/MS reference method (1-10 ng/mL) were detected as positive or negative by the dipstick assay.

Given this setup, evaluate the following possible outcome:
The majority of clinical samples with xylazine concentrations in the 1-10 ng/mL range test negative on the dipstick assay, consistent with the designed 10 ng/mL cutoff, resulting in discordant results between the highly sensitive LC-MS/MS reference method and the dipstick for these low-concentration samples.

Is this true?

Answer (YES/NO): YES